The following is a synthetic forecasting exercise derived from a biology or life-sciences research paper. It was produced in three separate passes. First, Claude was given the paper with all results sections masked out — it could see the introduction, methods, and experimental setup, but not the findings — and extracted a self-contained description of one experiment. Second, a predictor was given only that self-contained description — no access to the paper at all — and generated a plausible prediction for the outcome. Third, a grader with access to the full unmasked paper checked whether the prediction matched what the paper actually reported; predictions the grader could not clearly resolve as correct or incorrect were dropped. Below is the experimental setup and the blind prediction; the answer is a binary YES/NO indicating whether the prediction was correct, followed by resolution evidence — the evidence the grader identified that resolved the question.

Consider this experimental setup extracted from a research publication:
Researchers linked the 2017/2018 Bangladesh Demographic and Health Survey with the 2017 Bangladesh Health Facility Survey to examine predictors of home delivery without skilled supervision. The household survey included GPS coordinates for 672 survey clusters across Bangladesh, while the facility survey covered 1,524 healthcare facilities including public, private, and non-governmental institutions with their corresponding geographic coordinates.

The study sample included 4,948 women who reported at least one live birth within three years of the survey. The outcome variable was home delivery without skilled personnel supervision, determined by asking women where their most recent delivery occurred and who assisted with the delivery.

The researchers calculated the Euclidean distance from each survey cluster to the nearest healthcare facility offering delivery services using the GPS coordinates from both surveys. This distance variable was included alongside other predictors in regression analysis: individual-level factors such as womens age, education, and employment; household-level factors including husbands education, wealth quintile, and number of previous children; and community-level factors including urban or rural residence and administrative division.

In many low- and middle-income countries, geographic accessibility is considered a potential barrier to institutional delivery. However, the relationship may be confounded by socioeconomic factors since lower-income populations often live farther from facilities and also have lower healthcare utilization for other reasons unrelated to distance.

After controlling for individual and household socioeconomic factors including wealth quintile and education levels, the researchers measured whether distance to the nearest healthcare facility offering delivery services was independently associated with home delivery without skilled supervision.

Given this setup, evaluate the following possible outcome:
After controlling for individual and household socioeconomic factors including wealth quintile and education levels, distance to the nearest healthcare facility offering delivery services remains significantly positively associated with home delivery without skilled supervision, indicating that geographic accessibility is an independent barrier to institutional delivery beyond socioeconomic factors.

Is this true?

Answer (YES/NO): YES